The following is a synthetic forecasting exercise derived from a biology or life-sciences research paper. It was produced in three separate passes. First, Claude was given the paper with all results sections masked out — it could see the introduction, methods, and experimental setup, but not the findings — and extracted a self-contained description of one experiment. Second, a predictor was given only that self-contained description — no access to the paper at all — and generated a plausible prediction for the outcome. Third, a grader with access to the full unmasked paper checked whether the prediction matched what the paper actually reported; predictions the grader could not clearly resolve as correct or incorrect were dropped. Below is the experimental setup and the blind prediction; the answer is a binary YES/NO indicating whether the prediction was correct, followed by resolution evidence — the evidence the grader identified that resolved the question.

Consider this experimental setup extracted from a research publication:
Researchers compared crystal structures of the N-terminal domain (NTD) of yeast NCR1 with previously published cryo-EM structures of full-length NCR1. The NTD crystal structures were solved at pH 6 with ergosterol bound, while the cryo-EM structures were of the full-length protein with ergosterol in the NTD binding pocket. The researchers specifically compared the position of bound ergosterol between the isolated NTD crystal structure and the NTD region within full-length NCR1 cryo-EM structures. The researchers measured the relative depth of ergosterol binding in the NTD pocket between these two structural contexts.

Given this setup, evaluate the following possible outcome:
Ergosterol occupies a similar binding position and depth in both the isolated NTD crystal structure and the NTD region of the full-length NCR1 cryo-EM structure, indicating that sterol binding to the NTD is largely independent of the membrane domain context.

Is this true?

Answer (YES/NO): NO